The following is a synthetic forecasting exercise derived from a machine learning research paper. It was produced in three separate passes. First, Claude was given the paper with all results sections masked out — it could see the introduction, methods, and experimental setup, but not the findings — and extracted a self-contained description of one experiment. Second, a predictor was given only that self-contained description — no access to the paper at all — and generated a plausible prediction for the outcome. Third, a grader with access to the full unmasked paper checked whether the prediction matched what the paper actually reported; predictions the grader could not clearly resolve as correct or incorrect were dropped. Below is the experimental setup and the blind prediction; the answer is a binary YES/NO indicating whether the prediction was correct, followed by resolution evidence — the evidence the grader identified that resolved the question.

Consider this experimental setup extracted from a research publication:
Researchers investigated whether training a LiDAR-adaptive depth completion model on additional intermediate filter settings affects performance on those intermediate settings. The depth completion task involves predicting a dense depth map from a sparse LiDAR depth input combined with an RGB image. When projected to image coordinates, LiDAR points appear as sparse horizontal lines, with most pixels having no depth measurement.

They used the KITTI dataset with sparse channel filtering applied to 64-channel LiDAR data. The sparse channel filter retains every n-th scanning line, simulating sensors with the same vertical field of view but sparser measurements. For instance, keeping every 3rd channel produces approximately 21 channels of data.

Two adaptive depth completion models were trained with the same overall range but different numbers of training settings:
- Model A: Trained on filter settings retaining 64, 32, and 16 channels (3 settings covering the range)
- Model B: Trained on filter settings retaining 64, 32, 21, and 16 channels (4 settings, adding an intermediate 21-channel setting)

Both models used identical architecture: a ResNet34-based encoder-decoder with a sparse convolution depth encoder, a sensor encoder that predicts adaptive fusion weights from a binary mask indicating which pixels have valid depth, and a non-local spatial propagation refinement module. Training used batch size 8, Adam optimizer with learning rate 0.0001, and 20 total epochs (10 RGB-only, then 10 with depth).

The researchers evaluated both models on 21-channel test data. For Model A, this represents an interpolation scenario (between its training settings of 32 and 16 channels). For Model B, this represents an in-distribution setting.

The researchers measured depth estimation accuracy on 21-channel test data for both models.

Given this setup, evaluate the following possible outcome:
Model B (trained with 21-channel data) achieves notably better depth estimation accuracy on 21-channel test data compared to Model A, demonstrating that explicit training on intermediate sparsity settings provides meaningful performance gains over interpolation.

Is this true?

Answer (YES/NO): NO